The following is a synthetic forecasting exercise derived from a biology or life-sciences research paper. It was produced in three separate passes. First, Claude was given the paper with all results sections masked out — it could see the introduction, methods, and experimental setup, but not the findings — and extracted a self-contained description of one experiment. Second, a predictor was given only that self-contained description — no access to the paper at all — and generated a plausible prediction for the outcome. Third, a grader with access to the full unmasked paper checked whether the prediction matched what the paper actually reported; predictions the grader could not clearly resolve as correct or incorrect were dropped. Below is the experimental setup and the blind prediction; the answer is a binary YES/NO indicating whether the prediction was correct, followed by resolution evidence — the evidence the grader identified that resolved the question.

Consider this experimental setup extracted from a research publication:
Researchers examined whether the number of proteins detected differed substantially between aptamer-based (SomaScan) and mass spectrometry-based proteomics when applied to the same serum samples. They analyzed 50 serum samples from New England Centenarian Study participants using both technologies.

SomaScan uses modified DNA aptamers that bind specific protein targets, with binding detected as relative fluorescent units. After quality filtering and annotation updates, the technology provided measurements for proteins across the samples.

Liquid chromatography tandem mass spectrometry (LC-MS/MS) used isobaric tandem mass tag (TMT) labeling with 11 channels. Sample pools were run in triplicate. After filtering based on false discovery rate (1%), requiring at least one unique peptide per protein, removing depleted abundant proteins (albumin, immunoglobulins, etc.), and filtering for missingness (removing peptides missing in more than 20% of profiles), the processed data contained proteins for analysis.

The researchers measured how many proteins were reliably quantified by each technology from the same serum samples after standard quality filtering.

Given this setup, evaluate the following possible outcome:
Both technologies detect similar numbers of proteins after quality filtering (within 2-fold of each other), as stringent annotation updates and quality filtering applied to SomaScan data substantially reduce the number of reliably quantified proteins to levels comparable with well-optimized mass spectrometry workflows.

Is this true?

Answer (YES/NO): NO